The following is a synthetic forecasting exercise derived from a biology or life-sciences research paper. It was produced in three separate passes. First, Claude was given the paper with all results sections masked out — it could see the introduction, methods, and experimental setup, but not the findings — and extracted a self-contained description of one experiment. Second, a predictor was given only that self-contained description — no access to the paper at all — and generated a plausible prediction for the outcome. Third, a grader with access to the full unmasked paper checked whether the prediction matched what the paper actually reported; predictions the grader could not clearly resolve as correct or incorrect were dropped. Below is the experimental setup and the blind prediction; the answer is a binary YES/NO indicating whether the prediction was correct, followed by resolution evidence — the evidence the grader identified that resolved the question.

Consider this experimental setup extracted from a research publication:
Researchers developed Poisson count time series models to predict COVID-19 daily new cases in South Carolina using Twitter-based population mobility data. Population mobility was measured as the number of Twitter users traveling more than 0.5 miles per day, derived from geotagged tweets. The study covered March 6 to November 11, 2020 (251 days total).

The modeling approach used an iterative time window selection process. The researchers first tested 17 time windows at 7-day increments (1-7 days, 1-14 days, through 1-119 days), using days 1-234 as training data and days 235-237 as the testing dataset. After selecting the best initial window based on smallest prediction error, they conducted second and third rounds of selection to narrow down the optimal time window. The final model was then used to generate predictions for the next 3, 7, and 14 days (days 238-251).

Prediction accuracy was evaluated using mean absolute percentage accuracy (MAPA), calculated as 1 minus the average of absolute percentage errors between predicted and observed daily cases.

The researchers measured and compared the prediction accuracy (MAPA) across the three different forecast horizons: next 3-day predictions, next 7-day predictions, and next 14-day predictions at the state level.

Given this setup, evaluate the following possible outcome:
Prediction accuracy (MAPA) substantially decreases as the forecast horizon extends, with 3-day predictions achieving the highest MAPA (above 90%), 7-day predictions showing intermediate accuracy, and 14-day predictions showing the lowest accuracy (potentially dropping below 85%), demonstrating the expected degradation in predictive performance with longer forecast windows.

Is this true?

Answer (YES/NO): YES